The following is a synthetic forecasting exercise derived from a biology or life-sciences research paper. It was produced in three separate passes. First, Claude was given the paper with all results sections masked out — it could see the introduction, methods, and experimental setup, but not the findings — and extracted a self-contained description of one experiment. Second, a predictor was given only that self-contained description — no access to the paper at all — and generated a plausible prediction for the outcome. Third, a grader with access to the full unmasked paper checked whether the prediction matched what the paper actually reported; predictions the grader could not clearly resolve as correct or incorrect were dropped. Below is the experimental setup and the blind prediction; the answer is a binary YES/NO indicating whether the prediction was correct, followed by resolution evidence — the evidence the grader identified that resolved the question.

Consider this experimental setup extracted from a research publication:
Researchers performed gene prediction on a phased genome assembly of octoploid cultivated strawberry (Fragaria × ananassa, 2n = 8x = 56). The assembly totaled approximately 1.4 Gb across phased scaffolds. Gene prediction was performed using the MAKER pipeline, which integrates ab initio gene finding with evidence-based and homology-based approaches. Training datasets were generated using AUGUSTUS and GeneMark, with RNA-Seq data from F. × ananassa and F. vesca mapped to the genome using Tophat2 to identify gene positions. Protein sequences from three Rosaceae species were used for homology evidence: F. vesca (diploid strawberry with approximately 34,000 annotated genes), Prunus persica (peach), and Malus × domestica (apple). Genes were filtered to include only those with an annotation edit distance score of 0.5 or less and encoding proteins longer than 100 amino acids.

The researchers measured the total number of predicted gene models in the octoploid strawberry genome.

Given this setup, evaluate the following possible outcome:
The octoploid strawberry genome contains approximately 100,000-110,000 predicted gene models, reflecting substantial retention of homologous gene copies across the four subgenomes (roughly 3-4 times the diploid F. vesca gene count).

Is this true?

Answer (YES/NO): NO